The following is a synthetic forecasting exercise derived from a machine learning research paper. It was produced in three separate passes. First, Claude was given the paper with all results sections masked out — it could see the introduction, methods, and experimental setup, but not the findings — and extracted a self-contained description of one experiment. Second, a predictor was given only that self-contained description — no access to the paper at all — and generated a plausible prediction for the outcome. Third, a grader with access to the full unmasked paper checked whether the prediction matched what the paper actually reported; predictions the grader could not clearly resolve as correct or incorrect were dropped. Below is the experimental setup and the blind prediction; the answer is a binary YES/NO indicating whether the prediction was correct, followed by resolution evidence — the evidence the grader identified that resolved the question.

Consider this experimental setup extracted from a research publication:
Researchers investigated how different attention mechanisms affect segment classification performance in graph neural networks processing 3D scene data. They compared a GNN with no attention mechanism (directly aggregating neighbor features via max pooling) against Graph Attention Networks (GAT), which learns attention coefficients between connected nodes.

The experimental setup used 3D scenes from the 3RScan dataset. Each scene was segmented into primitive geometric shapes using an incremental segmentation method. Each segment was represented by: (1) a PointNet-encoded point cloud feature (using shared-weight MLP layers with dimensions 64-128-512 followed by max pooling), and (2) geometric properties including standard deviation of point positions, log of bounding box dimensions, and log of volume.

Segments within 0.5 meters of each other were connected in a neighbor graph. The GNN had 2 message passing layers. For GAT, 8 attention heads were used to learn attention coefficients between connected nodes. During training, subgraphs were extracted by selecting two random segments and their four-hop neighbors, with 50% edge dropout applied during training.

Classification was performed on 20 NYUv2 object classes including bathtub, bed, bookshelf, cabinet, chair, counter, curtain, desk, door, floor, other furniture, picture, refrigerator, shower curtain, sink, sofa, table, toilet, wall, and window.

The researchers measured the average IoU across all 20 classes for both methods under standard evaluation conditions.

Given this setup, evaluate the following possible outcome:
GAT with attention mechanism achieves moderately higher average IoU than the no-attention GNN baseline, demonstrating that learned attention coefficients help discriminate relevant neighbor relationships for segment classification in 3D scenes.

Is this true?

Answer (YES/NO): NO